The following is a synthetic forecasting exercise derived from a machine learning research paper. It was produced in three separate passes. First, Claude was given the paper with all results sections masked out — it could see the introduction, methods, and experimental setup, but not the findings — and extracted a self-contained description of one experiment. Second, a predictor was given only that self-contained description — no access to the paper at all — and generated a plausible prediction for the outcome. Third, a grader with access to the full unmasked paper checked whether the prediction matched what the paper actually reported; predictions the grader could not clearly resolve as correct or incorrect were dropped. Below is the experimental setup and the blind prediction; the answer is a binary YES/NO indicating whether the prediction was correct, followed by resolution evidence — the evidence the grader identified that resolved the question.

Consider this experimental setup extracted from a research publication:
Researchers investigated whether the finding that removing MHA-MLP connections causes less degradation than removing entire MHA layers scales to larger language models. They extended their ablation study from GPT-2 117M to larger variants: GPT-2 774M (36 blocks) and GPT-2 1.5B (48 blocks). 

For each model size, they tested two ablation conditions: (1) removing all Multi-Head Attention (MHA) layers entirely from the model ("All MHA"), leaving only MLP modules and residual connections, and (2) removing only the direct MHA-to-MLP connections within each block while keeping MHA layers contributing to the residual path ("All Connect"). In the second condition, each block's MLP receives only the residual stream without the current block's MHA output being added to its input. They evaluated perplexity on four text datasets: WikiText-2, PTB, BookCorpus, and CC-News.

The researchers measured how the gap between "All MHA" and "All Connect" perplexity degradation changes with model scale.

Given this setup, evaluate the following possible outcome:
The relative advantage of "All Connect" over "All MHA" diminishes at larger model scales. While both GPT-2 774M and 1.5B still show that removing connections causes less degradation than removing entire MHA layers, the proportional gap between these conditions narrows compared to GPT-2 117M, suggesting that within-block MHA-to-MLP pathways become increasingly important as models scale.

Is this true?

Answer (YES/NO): NO